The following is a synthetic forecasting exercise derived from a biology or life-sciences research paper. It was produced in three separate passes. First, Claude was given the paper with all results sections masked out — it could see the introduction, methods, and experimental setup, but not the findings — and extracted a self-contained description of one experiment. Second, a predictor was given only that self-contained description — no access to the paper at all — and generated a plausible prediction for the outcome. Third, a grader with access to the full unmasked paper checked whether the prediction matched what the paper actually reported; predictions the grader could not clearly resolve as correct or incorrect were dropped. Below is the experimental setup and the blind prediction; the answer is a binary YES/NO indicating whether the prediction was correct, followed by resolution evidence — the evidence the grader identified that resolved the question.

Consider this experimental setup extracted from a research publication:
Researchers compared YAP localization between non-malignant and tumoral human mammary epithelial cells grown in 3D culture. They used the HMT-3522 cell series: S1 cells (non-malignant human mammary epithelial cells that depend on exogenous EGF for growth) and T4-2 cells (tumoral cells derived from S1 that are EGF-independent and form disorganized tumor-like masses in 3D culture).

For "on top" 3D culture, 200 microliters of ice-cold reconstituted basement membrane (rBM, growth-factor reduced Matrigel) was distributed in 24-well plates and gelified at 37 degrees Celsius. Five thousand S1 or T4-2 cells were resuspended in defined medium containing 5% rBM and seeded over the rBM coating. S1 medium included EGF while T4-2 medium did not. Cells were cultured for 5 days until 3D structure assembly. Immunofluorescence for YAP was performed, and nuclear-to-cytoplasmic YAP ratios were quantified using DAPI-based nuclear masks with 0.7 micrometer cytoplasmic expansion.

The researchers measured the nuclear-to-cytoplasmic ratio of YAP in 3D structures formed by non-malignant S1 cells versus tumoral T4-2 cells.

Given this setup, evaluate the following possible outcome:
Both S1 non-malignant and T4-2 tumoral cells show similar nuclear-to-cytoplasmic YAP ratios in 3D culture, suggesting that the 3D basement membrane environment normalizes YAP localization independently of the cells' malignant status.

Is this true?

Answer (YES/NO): NO